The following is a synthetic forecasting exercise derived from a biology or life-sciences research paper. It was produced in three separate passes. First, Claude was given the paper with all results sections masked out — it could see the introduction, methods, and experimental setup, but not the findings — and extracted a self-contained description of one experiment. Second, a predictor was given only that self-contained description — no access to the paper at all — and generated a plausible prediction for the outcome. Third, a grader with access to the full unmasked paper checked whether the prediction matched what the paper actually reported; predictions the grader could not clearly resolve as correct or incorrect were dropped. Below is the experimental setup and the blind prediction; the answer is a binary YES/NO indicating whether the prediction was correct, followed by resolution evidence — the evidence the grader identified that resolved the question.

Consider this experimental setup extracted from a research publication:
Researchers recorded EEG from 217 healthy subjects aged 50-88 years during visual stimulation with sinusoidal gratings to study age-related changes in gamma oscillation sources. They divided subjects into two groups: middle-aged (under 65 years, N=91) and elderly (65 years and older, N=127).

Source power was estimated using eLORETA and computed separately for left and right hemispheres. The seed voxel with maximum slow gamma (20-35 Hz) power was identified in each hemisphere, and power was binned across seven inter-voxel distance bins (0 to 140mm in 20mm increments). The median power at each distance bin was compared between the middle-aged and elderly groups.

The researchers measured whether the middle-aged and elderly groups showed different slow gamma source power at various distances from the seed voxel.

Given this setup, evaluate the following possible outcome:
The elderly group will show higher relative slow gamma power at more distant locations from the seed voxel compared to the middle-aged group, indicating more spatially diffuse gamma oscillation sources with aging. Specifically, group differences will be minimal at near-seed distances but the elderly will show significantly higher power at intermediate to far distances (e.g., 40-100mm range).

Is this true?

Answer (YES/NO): NO